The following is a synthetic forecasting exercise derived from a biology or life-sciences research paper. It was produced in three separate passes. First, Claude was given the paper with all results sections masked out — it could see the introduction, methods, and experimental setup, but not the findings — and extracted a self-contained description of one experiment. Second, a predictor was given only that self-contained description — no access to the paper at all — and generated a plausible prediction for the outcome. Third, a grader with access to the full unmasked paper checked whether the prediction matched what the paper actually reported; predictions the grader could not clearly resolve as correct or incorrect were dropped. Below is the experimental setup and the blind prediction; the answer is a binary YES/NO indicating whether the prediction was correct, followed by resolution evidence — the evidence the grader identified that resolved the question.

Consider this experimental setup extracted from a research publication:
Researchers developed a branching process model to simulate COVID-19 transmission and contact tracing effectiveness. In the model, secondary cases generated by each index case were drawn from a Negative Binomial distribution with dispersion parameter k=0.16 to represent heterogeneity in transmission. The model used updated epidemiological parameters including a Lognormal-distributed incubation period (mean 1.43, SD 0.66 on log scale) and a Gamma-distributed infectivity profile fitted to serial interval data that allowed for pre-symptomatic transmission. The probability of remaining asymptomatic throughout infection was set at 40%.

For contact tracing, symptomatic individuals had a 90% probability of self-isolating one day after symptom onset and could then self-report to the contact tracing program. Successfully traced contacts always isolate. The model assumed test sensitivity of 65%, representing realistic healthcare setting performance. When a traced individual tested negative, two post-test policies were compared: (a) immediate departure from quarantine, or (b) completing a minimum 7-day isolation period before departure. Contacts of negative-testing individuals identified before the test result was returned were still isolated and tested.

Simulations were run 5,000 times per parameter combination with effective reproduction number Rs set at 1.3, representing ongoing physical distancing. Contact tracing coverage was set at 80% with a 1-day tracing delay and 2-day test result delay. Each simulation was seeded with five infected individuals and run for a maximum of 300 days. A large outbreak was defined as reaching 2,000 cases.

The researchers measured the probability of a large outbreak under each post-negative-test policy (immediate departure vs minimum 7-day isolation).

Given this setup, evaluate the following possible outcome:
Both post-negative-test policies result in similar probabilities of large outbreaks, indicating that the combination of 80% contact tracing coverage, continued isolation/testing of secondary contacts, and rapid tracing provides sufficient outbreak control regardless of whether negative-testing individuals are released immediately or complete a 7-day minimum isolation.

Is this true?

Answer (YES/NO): NO